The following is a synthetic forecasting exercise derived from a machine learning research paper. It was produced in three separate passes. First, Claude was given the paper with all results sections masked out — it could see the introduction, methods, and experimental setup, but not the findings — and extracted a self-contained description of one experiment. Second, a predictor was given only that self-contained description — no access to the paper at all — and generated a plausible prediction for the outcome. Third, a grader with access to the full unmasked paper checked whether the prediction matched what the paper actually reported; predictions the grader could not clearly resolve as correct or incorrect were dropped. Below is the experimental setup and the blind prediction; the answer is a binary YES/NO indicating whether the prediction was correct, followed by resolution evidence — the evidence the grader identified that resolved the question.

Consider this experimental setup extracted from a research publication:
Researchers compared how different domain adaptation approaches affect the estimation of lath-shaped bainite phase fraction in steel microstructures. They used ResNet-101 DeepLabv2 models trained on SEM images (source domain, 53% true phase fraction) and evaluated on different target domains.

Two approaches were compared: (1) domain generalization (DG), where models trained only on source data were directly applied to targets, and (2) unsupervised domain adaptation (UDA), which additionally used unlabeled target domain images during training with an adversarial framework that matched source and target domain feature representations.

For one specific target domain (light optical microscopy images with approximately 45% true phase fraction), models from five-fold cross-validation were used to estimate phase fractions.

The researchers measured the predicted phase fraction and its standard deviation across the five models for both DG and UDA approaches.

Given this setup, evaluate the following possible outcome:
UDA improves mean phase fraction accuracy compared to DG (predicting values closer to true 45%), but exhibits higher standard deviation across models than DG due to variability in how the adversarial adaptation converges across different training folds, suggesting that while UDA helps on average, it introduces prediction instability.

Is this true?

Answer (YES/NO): NO